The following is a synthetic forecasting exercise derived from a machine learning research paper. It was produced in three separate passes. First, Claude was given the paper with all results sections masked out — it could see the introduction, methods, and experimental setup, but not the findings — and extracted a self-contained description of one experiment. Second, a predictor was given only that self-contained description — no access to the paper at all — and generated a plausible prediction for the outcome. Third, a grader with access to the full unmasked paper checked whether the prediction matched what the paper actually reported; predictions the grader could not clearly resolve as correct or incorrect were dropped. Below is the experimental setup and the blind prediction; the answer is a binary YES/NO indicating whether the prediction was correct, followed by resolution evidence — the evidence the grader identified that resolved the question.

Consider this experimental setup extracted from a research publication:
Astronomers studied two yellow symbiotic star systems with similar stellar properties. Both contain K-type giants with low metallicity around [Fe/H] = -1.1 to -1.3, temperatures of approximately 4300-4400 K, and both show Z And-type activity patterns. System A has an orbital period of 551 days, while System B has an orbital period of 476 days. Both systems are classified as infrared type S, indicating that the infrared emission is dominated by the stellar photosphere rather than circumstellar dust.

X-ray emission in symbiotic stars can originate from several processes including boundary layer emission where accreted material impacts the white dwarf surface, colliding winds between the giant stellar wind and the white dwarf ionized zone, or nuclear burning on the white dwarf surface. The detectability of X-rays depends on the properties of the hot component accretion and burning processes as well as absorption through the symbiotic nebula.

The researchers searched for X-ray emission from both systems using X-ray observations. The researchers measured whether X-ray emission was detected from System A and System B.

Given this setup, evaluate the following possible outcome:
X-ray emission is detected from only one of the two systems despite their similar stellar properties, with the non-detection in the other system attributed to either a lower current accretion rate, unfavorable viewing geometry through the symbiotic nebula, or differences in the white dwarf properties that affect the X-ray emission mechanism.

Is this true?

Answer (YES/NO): YES